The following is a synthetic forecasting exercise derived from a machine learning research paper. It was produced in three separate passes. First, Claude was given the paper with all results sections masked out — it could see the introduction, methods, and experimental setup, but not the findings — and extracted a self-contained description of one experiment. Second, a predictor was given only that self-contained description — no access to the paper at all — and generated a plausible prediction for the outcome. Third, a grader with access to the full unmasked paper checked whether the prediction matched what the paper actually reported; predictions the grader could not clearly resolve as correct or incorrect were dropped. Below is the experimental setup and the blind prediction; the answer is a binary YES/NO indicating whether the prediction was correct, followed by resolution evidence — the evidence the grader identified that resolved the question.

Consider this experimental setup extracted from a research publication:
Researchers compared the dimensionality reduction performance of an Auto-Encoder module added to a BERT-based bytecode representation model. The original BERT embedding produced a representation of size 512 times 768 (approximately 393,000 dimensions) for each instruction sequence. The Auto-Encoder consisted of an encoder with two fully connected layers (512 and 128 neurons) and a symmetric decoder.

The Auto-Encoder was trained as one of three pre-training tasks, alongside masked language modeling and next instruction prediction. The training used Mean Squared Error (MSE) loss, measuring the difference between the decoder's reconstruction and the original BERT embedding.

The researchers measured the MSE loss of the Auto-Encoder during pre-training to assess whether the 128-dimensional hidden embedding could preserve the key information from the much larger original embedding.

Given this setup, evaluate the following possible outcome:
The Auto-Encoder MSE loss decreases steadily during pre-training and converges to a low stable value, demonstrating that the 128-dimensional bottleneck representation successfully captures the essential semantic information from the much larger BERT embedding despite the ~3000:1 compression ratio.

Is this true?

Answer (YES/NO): YES